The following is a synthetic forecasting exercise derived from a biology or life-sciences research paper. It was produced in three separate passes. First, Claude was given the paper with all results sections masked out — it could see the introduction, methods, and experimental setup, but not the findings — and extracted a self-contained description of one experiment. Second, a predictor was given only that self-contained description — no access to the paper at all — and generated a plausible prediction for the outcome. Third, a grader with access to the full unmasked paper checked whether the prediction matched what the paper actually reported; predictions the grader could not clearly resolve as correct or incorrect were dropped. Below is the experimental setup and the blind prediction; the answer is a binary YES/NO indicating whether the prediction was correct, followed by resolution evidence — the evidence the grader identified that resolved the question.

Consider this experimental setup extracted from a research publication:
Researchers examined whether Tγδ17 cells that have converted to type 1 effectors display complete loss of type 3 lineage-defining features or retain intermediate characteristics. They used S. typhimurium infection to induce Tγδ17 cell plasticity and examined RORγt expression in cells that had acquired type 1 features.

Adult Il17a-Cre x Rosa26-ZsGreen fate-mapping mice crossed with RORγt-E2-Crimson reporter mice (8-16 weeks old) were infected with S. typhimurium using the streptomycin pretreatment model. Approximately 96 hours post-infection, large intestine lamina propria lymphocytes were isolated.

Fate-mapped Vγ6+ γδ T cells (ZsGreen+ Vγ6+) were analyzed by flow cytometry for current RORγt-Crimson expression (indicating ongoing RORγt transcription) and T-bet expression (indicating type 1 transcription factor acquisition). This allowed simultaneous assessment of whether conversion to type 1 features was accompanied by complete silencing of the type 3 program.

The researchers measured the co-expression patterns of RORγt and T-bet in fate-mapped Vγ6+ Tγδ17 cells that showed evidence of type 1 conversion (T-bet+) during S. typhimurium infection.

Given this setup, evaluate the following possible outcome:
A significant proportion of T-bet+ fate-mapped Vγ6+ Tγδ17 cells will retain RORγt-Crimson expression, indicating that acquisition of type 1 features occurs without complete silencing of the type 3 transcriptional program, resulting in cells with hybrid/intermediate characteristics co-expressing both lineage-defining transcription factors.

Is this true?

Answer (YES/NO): YES